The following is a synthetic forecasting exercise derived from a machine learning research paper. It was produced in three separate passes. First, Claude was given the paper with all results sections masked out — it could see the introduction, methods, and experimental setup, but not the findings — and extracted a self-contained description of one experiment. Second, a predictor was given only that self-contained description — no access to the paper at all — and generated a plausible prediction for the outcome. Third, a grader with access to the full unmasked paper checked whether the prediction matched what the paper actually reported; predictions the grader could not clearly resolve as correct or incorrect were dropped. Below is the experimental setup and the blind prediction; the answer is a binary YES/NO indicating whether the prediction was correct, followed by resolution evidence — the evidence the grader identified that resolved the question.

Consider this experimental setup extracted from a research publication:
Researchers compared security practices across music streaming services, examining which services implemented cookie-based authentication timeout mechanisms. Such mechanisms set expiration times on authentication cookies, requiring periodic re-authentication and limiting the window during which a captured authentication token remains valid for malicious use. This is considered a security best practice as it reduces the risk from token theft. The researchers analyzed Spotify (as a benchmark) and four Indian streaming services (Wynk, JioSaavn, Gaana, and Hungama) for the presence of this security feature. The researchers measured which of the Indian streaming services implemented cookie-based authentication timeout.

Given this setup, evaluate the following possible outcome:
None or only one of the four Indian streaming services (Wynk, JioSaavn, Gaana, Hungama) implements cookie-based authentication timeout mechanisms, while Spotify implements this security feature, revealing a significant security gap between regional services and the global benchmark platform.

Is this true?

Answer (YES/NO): YES